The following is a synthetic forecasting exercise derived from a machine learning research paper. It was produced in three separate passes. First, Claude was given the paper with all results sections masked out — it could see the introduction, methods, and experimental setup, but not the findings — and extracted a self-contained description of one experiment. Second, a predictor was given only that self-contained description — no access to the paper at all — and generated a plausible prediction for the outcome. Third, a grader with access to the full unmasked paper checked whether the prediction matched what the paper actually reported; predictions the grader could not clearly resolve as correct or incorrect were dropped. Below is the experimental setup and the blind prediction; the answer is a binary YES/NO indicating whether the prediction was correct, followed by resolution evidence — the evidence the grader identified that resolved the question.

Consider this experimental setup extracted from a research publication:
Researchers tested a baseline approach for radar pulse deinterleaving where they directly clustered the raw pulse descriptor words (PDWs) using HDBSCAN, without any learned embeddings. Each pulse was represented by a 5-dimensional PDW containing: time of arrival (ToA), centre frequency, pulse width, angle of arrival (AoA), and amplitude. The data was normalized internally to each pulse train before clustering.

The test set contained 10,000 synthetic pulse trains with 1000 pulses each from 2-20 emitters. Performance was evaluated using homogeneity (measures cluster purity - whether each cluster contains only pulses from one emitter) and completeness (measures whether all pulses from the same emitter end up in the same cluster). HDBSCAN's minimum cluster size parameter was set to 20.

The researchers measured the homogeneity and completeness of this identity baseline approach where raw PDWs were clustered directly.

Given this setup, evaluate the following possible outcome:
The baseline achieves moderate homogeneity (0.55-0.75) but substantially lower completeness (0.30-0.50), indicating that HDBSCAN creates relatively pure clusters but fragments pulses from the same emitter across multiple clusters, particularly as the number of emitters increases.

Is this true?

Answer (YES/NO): NO